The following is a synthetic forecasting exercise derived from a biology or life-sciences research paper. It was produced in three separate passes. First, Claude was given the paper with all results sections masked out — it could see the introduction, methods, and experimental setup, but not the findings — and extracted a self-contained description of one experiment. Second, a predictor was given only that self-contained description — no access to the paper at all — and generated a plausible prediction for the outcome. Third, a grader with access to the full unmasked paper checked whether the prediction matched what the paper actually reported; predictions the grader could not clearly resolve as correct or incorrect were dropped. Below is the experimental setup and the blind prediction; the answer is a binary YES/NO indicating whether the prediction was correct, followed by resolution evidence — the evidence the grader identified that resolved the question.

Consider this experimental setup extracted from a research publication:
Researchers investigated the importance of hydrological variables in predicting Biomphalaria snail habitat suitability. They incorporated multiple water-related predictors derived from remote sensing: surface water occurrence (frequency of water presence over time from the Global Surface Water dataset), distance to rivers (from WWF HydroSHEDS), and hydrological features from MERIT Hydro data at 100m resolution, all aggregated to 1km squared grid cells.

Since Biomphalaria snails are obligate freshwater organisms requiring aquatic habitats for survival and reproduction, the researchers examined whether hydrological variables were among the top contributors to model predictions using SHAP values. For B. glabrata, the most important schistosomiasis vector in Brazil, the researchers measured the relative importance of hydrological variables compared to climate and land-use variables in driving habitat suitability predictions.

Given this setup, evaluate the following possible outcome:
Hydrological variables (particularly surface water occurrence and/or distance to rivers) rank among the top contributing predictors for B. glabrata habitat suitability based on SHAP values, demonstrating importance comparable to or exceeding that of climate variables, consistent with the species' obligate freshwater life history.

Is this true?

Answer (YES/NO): NO